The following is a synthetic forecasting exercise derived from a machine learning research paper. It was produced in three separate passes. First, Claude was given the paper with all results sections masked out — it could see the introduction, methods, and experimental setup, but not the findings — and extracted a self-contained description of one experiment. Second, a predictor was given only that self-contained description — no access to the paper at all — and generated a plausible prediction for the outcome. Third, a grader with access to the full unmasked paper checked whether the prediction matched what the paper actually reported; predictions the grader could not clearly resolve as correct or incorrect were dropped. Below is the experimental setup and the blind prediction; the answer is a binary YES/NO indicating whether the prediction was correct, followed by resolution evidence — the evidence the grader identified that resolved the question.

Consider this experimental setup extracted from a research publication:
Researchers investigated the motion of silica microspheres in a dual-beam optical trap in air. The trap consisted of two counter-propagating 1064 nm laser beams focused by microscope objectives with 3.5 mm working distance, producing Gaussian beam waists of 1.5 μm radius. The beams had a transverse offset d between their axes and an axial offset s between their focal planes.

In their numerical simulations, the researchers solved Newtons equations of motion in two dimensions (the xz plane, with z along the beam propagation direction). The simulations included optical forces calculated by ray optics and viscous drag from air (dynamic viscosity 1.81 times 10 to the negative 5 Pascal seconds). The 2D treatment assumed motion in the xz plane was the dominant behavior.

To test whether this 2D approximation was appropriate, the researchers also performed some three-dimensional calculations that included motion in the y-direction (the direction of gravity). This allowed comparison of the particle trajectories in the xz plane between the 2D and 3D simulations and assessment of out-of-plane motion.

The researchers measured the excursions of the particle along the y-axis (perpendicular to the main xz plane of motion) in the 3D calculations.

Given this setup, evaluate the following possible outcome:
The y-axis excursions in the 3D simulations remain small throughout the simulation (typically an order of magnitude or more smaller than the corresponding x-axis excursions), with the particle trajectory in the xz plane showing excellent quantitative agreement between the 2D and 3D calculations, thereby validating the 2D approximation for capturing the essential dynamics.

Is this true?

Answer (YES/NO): YES